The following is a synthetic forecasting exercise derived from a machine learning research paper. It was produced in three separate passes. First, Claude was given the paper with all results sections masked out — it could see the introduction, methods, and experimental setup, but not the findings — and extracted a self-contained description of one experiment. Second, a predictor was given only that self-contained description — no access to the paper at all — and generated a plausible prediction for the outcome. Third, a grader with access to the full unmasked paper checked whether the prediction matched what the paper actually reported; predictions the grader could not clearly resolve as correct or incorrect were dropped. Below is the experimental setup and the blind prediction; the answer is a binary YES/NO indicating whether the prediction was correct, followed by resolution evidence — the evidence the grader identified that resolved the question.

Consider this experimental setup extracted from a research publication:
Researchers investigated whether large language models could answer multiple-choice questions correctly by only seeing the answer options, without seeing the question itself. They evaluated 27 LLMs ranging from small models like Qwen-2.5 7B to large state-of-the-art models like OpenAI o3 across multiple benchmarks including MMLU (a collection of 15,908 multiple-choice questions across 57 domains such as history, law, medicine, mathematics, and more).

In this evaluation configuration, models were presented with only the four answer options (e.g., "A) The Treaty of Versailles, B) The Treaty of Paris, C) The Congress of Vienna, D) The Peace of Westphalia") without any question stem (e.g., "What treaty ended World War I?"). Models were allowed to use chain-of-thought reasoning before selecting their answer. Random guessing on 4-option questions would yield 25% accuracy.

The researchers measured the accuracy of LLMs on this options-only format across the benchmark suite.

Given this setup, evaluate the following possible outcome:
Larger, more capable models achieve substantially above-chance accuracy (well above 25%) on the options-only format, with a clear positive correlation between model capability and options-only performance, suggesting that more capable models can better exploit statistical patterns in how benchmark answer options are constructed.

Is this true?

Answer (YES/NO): YES